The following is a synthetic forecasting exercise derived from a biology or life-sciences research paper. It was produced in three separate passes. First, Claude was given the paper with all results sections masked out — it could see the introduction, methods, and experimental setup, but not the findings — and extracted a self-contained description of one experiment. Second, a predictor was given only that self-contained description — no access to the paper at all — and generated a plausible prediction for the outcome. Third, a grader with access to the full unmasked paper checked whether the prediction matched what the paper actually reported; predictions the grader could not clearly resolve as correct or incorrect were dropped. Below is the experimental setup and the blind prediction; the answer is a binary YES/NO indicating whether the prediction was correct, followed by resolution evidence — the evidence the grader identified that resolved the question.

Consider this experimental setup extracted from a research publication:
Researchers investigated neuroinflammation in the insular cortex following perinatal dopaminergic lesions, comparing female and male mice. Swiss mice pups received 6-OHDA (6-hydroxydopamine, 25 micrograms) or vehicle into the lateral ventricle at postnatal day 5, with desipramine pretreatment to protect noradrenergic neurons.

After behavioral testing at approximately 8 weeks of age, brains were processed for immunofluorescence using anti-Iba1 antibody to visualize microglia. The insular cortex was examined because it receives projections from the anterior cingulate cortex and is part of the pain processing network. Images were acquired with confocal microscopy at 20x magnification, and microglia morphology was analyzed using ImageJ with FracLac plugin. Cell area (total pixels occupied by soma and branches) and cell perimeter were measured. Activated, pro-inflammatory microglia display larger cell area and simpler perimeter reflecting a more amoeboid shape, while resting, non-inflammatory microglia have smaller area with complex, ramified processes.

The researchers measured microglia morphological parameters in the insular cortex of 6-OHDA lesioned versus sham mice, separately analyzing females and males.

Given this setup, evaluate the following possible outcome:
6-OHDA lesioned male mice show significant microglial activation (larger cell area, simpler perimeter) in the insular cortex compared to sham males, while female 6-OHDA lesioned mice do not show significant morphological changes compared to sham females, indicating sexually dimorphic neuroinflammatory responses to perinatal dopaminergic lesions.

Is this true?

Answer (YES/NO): NO